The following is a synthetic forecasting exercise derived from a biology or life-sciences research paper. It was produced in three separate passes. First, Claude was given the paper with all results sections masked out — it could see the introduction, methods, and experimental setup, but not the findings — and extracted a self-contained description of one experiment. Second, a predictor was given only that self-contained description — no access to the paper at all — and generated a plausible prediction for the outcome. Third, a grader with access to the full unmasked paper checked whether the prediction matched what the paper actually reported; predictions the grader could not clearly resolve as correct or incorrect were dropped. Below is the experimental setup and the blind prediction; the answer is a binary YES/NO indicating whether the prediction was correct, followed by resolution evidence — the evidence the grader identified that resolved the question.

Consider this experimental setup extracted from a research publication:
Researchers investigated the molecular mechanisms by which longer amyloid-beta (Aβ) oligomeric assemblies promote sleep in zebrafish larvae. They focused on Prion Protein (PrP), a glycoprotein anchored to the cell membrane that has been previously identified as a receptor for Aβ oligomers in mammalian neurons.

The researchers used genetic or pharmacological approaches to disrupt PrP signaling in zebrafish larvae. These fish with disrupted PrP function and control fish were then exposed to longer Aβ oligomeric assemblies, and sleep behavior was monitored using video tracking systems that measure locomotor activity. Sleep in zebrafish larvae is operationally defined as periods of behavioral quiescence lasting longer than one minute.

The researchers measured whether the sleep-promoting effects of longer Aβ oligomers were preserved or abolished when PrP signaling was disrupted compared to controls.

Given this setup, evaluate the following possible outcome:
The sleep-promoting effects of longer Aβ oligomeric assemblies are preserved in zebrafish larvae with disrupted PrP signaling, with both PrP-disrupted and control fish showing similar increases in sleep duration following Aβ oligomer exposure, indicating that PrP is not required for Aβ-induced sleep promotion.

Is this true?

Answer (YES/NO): NO